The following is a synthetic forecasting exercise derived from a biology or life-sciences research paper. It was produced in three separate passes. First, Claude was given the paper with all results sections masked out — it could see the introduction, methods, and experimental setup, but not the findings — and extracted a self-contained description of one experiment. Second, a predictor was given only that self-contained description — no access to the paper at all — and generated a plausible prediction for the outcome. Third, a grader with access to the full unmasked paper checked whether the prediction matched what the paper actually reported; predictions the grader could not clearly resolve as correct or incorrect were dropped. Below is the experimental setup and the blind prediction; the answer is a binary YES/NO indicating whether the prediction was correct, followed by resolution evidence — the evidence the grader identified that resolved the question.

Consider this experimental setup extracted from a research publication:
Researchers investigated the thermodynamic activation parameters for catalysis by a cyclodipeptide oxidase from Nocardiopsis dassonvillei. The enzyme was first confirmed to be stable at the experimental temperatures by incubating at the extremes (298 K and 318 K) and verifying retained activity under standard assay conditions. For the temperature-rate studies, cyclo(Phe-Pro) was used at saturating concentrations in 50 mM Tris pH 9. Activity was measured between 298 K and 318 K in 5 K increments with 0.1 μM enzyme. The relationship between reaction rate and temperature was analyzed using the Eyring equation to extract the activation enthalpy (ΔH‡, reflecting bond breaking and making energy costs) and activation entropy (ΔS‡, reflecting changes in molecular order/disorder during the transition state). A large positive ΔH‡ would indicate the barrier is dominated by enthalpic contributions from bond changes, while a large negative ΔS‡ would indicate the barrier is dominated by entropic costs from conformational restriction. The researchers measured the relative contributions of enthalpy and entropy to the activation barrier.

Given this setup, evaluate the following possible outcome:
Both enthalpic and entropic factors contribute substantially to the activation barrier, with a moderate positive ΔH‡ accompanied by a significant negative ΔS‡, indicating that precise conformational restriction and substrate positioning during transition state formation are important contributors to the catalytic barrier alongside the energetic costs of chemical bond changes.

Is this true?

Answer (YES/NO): NO